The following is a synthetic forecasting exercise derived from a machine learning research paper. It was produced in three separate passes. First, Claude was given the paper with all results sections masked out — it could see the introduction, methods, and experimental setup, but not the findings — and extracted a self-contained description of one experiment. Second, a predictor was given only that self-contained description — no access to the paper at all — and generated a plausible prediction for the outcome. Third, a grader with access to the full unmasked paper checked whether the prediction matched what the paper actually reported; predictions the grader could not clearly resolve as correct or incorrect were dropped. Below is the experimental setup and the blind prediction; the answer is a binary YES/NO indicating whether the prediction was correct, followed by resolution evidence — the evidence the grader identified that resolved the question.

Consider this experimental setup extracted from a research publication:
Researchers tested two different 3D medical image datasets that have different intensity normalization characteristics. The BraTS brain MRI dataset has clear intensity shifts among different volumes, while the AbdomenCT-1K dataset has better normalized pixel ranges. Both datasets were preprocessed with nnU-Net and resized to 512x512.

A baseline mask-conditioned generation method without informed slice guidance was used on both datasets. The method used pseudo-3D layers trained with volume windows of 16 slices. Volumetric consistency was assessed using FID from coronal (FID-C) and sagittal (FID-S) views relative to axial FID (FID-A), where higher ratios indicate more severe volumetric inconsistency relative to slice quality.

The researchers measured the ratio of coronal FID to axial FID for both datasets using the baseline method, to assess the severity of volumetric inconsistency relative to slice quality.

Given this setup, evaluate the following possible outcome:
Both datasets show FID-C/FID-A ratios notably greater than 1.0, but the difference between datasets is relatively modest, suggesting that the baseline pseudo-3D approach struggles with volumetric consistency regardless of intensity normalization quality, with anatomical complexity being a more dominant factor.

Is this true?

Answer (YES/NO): NO